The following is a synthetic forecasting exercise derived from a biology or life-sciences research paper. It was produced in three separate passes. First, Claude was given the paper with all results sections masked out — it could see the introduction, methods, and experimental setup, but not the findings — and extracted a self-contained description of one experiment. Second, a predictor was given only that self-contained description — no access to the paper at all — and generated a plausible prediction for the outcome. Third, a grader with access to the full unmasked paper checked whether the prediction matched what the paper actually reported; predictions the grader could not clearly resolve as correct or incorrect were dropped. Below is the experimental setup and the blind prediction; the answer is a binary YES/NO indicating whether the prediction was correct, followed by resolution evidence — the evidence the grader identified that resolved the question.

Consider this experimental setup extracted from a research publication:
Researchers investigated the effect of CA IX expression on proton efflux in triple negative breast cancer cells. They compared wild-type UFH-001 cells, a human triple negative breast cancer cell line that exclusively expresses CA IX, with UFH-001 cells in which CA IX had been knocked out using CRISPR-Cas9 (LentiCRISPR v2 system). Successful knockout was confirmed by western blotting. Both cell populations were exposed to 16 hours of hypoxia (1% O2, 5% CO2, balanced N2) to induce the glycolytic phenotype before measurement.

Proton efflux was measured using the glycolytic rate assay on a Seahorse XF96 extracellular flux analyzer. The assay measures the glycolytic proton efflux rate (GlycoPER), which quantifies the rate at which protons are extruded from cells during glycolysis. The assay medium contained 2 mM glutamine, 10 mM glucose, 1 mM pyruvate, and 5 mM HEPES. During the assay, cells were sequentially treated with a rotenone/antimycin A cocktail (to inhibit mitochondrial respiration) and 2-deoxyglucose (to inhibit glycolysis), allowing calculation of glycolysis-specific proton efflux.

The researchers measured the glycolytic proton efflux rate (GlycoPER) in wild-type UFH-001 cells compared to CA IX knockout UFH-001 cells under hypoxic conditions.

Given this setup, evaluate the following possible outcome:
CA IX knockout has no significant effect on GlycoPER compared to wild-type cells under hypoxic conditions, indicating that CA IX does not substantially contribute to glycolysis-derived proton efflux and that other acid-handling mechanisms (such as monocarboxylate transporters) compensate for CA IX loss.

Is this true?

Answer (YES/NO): NO